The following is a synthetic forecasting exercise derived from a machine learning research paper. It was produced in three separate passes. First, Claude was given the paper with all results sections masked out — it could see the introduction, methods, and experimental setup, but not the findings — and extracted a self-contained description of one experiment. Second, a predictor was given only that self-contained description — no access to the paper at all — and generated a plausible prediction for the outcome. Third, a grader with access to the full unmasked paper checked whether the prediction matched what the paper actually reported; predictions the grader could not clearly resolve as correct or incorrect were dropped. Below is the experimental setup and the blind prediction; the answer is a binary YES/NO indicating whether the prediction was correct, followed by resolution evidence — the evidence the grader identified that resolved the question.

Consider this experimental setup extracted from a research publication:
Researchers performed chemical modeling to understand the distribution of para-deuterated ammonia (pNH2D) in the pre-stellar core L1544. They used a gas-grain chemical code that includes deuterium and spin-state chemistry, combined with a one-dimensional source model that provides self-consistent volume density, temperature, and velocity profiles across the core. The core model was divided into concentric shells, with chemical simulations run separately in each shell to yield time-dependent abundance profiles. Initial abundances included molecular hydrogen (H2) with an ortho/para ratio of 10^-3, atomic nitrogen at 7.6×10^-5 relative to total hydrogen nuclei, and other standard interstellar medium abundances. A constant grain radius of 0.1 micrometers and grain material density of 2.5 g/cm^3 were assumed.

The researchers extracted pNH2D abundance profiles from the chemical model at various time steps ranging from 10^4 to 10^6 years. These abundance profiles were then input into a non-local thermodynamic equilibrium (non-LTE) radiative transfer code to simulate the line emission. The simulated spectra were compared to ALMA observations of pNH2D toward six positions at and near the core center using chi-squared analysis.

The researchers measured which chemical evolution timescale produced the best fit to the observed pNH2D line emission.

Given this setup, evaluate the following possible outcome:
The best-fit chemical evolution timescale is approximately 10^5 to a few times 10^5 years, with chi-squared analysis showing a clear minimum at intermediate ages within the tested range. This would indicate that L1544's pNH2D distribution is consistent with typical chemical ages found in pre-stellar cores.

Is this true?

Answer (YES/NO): YES